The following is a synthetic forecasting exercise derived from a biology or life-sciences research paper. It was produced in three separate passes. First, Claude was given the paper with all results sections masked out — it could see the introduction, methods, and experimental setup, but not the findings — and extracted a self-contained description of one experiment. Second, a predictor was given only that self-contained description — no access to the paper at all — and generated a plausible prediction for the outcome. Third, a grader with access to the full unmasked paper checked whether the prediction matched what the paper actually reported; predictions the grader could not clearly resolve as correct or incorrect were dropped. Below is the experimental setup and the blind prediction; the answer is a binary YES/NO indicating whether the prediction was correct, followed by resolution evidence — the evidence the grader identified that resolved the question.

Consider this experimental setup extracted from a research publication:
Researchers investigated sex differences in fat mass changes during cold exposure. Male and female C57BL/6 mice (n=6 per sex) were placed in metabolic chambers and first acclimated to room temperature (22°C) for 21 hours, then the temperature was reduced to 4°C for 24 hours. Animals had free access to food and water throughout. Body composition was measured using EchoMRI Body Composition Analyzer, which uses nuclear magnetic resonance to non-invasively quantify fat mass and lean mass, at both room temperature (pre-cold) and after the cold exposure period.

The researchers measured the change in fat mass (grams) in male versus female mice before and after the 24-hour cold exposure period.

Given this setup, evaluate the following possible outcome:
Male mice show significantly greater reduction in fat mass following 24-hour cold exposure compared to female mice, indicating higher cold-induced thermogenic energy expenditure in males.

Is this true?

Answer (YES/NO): YES